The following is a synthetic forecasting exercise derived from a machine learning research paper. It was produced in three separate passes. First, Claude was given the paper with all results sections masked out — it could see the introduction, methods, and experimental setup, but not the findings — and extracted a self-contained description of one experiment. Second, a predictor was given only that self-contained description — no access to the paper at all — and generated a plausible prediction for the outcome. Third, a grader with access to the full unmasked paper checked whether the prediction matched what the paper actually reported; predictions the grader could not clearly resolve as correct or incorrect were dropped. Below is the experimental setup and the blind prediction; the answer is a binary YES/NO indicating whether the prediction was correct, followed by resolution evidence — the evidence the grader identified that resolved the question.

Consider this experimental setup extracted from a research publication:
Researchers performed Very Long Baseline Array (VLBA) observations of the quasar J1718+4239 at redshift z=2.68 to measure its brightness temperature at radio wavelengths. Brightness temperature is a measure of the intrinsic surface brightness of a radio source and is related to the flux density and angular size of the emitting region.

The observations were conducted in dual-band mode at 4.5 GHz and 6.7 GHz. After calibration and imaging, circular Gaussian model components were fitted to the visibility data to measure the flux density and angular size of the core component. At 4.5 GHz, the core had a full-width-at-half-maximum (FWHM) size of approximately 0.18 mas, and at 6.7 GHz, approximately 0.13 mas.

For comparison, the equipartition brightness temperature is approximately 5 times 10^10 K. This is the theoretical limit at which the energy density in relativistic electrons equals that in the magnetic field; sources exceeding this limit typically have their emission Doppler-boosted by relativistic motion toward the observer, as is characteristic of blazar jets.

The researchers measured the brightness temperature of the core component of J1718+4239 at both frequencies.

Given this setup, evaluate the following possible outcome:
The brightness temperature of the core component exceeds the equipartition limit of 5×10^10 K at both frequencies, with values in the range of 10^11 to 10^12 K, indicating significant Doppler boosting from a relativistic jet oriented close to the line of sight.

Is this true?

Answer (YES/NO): YES